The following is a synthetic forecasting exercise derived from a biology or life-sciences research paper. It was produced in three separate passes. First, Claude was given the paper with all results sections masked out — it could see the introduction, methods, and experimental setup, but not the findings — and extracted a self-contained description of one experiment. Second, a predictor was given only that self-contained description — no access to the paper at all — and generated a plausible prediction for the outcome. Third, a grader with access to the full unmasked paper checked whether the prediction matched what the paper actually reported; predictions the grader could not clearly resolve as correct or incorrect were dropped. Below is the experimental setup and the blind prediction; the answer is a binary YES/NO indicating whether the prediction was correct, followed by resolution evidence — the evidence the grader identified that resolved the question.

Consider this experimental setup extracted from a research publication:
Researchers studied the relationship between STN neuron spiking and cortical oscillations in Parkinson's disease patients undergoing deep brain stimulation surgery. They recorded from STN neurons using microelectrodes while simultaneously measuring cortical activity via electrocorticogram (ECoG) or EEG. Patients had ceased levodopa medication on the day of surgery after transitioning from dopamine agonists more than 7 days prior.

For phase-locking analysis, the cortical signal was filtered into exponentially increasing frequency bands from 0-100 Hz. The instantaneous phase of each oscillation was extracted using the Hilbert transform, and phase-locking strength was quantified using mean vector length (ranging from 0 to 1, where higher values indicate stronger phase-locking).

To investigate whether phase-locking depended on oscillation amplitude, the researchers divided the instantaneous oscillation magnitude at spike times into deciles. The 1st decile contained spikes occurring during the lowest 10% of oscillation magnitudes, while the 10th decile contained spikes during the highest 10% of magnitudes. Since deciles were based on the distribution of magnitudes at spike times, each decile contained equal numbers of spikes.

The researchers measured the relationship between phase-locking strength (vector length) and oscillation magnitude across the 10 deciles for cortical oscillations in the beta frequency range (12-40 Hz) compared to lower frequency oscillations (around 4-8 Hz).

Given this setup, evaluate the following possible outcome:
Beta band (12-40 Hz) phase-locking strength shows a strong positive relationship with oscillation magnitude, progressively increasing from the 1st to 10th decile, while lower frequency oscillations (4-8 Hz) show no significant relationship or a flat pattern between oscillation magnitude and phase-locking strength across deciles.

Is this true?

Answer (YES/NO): YES